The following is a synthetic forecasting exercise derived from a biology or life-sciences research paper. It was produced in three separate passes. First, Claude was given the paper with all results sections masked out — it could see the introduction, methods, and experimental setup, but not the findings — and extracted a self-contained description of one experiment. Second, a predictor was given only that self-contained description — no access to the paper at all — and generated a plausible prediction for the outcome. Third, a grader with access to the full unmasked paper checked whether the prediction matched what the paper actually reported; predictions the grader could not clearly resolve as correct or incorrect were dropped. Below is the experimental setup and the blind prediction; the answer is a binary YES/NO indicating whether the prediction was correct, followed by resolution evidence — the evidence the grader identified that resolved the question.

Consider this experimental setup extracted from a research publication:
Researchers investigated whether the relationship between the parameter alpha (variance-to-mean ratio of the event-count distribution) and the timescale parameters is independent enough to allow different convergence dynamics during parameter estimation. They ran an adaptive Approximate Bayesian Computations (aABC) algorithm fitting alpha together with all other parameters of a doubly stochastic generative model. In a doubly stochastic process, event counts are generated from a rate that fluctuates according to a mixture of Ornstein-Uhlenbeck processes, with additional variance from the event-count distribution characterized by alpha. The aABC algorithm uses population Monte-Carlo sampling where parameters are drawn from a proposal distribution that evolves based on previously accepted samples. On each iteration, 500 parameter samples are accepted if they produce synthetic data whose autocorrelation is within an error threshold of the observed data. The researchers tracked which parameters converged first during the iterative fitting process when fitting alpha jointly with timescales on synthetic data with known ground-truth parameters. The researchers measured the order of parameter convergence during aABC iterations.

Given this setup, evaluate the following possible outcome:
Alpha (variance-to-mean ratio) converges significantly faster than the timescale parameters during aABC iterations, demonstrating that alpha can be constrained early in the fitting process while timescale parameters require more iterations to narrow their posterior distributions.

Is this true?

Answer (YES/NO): YES